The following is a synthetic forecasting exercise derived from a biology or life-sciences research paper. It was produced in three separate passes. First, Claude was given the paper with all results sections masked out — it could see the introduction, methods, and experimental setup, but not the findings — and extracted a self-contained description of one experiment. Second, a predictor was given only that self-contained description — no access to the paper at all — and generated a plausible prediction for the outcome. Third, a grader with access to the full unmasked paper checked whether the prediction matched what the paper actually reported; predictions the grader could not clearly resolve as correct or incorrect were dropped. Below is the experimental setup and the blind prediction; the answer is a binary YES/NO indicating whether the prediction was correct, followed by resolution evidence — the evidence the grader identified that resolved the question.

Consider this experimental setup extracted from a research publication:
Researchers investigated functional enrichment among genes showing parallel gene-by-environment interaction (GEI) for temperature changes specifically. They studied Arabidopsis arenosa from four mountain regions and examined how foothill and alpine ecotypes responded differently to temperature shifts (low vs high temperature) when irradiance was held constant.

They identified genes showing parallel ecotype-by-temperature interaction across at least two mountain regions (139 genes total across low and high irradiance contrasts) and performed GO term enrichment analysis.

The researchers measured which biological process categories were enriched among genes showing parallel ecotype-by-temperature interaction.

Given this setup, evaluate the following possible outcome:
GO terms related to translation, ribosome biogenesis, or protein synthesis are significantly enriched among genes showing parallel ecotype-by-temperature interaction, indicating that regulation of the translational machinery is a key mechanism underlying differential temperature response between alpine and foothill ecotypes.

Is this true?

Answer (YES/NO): NO